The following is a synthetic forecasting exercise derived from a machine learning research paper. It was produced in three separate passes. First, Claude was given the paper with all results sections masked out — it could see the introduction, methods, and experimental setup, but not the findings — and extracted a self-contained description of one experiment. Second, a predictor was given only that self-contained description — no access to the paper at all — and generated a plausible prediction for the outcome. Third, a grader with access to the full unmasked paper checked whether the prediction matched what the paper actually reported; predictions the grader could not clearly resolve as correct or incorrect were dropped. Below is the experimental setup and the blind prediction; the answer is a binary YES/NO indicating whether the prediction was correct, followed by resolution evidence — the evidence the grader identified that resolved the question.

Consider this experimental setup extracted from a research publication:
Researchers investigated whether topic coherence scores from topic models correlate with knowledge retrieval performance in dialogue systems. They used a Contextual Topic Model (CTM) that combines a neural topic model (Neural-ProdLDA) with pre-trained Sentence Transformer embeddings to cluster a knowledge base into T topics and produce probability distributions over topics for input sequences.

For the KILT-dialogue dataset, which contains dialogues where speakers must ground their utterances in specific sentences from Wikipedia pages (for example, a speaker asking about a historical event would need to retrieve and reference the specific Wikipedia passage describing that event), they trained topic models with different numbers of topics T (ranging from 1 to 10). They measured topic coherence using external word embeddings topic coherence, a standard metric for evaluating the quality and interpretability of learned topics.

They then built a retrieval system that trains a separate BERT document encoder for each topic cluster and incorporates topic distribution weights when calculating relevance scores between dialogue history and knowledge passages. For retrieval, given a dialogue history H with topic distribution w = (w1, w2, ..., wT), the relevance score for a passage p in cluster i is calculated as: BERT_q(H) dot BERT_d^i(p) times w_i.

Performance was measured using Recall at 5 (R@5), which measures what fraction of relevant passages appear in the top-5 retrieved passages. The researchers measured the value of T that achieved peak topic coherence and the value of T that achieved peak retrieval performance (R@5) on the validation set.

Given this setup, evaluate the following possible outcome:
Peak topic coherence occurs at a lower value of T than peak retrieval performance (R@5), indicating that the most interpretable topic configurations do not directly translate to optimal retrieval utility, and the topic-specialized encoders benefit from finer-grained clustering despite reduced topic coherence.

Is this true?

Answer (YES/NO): NO